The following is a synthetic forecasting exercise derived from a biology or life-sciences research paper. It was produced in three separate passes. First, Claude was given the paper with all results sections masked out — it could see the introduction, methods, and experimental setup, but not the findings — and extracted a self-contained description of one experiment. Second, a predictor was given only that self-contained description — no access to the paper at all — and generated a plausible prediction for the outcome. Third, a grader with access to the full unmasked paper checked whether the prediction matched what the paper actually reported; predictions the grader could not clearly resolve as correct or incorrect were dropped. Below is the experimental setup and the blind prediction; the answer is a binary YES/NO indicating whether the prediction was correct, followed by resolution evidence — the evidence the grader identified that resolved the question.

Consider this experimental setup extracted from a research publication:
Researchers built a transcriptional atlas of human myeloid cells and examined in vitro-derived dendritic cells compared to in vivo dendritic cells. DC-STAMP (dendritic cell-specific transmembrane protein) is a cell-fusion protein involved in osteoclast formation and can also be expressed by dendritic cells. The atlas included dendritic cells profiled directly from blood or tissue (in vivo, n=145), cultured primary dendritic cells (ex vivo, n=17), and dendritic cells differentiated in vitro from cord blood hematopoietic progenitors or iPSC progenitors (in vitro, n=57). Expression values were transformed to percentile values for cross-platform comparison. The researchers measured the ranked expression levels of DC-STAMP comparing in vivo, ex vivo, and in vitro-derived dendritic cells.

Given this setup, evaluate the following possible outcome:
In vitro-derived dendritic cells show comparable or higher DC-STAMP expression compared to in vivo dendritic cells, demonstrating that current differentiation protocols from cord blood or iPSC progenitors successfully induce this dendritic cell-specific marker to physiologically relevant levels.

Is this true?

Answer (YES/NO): NO